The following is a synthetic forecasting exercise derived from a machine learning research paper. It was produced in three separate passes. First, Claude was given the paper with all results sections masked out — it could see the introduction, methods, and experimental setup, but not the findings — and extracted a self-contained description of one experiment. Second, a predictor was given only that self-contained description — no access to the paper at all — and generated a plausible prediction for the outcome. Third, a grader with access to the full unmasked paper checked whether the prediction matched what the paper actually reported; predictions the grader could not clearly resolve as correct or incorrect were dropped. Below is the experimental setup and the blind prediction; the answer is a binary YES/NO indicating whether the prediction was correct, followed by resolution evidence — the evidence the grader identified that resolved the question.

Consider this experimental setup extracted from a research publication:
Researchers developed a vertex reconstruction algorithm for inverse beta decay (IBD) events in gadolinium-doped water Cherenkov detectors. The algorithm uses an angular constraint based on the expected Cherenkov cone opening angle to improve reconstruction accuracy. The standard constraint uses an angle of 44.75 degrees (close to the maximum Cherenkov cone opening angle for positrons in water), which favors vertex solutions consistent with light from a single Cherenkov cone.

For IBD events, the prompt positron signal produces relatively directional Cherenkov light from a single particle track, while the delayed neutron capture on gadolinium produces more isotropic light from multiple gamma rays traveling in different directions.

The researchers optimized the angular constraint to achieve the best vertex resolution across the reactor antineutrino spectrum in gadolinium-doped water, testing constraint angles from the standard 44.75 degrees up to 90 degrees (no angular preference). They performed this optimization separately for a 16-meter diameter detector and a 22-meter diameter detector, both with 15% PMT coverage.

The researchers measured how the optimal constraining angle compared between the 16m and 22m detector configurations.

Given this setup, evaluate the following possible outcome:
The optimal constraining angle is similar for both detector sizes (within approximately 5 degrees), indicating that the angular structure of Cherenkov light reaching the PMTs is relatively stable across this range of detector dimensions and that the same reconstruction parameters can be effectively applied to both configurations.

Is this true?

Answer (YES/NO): NO